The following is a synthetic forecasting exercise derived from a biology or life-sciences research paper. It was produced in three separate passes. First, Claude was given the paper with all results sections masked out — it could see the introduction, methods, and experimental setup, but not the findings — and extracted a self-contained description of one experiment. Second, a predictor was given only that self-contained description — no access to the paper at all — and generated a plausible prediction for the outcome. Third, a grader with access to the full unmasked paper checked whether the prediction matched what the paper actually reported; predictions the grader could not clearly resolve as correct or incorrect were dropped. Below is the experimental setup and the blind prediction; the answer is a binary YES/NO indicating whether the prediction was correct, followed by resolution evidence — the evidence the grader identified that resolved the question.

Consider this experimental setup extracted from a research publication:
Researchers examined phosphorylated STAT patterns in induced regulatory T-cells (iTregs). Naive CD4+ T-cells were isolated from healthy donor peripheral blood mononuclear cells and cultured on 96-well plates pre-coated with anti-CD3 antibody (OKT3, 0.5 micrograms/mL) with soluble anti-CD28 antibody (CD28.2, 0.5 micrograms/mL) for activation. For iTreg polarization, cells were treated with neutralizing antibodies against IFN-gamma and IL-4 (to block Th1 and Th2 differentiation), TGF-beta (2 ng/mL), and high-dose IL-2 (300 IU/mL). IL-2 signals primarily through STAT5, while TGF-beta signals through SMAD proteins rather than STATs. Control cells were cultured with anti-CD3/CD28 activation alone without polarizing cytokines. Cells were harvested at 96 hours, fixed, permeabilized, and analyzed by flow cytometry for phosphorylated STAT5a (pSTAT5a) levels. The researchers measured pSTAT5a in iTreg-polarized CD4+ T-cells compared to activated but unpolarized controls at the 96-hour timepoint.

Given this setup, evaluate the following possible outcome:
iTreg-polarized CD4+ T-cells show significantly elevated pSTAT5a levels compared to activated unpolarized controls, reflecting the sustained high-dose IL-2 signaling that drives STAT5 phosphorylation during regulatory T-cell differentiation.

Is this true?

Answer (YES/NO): YES